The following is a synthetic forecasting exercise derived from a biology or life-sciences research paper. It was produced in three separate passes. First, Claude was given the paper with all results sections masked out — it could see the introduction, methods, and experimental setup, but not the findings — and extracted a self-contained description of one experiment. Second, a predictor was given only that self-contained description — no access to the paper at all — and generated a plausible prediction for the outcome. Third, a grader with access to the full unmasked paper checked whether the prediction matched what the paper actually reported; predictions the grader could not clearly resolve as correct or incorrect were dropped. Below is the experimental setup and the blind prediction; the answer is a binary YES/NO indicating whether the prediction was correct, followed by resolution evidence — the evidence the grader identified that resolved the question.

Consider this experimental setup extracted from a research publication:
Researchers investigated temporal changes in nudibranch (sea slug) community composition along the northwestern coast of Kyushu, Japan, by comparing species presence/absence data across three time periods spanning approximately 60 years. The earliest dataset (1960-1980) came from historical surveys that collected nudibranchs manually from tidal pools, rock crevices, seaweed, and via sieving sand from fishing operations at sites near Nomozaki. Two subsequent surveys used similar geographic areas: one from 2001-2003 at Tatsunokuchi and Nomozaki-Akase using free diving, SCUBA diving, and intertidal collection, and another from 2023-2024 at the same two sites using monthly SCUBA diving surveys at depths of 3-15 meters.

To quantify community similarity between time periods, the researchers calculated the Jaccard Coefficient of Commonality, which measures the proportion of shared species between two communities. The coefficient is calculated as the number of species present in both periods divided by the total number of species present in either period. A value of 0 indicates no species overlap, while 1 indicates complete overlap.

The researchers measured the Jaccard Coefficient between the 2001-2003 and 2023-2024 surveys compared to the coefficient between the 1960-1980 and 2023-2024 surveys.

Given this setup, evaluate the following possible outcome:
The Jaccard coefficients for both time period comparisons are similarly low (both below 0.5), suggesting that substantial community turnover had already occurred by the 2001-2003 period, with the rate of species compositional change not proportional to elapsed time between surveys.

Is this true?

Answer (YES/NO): NO